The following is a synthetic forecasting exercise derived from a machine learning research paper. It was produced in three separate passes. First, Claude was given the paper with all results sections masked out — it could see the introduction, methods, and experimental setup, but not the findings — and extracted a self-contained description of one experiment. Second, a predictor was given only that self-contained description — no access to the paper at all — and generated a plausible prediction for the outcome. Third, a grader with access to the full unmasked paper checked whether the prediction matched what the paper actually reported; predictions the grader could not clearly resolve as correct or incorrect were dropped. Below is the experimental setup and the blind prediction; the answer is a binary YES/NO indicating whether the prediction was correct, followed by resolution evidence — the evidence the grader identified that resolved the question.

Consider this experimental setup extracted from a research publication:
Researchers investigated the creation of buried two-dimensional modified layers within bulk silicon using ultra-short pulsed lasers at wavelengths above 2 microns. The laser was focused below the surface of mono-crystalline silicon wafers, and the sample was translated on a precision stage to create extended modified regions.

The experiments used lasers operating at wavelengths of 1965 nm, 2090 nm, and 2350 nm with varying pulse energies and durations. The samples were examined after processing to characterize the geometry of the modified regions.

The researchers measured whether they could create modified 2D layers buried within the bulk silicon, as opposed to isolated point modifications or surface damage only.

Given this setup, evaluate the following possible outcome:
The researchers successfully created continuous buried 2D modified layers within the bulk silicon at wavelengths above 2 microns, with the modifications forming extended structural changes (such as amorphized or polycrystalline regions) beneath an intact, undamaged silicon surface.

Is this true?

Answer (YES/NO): NO